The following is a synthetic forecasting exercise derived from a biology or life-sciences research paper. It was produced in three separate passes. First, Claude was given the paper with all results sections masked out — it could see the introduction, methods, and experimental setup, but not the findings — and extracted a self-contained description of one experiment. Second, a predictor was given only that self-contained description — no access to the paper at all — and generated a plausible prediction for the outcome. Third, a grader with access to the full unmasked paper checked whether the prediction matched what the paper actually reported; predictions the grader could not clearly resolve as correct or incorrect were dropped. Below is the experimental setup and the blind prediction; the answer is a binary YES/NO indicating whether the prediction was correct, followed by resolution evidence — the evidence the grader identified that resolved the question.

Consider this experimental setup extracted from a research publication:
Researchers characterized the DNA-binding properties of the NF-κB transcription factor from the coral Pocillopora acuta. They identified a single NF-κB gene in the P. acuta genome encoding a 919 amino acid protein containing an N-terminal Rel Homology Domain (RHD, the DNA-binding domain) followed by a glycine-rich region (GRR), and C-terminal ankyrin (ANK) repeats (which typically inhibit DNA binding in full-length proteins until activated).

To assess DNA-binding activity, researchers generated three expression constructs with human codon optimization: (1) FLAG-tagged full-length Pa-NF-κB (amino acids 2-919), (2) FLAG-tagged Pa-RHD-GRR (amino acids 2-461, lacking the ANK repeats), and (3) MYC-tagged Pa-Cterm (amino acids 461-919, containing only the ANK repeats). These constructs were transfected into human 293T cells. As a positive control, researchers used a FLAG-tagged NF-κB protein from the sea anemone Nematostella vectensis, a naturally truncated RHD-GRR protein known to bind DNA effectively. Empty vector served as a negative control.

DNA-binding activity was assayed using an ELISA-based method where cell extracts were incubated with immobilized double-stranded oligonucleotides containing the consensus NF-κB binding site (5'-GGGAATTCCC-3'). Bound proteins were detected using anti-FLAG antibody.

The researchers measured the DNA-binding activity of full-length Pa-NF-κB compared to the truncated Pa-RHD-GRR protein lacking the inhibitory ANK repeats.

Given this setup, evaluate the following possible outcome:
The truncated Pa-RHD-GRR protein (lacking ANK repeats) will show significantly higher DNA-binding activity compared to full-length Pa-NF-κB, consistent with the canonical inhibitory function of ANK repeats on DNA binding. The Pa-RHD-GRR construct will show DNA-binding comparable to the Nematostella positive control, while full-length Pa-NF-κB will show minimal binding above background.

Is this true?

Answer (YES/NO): NO